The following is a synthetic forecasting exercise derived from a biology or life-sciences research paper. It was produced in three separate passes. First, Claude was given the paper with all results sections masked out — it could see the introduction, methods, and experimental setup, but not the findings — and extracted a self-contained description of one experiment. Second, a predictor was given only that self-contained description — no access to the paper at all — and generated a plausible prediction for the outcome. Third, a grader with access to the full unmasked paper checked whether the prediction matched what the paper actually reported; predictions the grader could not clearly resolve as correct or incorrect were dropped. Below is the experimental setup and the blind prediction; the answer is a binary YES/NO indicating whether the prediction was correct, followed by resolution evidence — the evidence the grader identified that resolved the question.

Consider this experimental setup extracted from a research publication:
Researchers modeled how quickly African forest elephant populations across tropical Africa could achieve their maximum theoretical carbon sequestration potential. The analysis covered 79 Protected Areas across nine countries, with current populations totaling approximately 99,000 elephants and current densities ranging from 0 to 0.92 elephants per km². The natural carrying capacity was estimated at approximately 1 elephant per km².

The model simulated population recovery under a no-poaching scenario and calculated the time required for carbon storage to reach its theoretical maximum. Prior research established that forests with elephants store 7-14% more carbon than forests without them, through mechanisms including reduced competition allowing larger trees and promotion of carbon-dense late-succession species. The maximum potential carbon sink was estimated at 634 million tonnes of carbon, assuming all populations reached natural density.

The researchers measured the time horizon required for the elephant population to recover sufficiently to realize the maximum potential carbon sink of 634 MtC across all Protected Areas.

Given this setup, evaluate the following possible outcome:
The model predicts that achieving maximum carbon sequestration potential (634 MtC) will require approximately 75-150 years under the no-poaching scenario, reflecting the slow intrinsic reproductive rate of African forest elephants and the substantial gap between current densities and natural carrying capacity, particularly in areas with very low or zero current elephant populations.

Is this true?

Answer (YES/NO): NO